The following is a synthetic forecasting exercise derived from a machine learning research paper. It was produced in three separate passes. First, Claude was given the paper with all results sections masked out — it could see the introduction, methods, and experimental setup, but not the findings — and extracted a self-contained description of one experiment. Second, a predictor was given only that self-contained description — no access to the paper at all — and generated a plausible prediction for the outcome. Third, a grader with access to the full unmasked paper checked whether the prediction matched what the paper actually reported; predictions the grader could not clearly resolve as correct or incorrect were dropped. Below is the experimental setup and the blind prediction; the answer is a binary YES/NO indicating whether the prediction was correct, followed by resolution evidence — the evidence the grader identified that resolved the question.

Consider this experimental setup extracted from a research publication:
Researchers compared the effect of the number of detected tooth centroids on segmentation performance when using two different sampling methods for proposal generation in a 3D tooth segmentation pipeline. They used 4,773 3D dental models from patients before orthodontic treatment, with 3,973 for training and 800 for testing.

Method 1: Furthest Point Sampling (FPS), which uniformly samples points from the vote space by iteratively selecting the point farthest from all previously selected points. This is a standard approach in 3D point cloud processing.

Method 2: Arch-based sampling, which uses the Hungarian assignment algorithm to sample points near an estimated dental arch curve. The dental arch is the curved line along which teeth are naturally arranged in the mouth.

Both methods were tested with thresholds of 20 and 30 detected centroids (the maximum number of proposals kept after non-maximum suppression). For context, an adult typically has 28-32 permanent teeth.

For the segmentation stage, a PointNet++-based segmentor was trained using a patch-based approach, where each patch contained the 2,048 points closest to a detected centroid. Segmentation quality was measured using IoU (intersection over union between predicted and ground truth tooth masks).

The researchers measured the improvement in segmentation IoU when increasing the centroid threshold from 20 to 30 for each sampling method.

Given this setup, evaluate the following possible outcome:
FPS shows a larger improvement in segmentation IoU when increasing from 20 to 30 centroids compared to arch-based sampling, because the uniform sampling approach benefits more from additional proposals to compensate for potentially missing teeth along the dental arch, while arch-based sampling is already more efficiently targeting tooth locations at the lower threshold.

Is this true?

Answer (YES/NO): YES